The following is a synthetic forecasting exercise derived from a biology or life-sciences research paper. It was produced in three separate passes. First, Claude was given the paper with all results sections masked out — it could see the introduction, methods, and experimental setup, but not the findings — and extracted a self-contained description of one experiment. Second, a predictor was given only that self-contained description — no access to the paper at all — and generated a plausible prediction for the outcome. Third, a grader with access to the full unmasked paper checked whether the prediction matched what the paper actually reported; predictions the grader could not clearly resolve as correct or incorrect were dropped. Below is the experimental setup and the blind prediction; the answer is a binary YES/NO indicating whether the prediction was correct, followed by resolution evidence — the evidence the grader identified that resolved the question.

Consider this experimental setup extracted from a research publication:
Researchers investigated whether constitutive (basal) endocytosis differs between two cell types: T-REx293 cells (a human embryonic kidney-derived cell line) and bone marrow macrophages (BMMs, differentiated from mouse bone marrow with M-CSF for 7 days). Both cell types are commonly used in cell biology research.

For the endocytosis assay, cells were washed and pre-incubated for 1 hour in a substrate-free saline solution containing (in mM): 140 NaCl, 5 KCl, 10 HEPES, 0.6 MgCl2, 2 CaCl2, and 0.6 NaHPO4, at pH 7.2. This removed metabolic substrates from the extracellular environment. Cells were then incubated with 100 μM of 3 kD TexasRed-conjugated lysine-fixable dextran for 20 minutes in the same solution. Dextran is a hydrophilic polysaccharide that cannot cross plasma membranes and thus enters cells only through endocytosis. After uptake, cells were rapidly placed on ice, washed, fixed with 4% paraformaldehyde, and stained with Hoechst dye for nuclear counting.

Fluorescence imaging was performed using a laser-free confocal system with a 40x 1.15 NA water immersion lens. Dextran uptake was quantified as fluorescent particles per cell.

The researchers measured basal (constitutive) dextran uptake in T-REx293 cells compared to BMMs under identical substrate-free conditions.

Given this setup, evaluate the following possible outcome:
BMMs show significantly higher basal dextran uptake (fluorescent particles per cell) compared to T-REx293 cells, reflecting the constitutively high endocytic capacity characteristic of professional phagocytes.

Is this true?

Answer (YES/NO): NO